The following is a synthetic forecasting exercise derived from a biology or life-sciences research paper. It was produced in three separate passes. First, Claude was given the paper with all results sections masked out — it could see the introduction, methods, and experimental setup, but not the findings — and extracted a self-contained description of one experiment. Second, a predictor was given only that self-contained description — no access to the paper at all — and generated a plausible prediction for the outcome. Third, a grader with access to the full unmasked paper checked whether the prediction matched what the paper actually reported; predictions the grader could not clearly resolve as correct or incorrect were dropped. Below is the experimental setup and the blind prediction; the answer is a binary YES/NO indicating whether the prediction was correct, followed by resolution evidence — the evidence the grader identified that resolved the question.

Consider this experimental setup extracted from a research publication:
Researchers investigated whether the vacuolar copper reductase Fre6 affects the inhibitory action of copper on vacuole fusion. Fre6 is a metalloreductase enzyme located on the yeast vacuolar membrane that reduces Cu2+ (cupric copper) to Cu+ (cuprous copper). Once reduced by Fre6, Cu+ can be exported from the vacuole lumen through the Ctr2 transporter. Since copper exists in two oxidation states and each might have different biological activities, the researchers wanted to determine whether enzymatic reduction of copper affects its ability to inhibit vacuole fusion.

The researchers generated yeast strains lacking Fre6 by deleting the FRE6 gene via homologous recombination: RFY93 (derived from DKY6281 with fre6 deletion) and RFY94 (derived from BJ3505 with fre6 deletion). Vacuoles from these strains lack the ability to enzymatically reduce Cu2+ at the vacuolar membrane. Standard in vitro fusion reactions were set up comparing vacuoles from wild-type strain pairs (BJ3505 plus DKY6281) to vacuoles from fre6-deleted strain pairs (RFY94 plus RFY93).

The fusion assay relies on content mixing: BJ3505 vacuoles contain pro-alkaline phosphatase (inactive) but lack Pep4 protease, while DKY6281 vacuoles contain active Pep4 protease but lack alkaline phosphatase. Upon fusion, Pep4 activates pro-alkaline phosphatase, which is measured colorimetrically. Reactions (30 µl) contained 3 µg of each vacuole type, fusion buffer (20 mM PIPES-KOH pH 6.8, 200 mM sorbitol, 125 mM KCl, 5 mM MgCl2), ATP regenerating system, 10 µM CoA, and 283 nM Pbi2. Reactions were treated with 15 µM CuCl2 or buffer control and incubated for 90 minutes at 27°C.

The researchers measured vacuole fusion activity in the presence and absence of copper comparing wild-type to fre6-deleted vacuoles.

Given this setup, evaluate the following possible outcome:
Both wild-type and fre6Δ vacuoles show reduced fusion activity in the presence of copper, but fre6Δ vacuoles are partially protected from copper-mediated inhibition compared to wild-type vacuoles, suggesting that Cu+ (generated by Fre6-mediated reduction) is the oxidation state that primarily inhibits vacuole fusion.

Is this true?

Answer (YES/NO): NO